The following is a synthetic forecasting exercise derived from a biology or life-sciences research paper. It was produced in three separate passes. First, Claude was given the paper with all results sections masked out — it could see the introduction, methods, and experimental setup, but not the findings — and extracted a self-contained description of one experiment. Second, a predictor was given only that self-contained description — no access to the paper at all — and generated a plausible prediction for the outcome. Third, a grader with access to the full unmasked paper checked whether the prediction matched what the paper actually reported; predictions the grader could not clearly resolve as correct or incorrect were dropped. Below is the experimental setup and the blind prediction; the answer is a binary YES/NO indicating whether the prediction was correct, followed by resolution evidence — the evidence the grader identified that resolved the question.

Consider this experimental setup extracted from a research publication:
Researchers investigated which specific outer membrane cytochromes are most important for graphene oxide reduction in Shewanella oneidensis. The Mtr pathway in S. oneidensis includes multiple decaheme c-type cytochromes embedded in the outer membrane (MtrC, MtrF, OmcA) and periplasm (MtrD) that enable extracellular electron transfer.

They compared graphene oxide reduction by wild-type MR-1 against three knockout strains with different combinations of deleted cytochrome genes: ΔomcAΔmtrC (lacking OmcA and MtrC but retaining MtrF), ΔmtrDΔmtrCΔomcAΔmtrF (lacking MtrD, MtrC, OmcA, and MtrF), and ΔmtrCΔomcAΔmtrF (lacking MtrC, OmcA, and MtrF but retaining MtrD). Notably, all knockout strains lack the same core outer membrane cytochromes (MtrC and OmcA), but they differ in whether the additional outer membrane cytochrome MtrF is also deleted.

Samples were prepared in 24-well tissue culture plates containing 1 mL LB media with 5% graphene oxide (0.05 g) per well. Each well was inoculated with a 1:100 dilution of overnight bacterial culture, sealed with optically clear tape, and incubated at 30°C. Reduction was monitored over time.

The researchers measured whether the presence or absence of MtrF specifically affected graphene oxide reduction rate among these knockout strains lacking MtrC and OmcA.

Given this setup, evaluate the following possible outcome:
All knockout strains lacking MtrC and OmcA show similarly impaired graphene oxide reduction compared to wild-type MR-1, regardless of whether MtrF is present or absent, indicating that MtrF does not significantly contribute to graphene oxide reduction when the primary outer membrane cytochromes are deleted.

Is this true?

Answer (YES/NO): NO